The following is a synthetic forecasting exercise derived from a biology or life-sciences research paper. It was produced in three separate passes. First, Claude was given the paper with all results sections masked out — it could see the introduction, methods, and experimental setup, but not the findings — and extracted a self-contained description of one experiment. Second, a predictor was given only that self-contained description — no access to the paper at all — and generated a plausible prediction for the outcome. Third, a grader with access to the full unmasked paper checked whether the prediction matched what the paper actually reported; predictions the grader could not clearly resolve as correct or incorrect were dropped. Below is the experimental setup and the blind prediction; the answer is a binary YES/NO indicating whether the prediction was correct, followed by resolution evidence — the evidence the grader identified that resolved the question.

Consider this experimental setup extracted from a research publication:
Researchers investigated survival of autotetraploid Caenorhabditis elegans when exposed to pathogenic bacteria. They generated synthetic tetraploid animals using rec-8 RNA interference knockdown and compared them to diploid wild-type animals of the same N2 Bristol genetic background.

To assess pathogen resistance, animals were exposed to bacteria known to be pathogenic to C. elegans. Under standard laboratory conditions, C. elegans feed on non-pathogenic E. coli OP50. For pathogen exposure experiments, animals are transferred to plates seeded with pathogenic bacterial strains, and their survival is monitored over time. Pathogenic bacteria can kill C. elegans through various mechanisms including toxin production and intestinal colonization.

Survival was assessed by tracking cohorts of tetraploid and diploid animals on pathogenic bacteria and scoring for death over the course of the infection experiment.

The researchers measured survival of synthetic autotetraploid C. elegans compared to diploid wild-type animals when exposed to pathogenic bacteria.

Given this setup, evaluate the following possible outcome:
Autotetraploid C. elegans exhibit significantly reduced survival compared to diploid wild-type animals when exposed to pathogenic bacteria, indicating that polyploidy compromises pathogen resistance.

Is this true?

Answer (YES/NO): NO